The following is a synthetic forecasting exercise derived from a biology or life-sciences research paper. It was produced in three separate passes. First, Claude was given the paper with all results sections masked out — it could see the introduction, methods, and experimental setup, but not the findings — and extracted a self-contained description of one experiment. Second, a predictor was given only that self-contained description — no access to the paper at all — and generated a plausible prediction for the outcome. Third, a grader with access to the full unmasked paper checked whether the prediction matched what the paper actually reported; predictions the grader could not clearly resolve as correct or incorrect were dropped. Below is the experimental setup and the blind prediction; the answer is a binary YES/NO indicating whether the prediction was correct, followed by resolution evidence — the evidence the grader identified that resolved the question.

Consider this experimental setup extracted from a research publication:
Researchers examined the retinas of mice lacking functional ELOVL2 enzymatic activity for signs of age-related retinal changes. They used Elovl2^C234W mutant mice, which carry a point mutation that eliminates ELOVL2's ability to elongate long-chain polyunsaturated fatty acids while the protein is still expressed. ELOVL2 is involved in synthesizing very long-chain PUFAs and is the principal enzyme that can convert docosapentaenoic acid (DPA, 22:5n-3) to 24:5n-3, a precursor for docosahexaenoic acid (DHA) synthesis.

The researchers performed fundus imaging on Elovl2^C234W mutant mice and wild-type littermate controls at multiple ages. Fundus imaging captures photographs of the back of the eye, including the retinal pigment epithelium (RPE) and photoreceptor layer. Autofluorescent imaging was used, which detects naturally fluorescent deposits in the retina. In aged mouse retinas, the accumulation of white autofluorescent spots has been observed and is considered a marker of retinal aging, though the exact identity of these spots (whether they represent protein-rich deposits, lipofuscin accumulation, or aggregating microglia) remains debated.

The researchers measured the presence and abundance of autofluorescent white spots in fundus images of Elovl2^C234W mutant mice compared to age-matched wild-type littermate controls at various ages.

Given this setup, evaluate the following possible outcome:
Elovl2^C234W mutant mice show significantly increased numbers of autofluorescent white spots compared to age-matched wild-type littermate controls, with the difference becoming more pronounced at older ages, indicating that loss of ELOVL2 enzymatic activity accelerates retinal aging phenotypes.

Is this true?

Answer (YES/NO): NO